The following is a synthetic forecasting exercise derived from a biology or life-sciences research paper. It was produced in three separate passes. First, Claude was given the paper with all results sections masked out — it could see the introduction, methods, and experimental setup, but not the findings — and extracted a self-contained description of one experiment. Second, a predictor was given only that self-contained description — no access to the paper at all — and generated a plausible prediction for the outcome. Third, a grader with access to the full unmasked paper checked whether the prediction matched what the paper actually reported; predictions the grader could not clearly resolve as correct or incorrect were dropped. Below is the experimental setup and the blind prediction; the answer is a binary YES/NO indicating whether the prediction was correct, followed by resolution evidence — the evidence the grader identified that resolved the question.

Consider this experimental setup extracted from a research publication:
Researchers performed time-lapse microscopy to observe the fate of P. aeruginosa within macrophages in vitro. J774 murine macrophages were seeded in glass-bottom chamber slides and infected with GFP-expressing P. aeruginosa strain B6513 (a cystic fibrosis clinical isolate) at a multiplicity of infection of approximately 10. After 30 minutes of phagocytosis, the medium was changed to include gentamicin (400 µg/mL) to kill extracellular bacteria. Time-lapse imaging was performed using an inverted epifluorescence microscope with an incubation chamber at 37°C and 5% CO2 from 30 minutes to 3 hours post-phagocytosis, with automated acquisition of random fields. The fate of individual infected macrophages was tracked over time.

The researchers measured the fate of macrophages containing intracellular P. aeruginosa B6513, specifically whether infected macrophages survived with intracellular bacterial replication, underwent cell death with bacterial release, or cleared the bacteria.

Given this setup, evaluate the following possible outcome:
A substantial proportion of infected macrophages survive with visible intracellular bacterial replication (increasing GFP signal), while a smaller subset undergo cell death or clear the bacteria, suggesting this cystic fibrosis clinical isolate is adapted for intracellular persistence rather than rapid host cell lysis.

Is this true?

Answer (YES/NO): NO